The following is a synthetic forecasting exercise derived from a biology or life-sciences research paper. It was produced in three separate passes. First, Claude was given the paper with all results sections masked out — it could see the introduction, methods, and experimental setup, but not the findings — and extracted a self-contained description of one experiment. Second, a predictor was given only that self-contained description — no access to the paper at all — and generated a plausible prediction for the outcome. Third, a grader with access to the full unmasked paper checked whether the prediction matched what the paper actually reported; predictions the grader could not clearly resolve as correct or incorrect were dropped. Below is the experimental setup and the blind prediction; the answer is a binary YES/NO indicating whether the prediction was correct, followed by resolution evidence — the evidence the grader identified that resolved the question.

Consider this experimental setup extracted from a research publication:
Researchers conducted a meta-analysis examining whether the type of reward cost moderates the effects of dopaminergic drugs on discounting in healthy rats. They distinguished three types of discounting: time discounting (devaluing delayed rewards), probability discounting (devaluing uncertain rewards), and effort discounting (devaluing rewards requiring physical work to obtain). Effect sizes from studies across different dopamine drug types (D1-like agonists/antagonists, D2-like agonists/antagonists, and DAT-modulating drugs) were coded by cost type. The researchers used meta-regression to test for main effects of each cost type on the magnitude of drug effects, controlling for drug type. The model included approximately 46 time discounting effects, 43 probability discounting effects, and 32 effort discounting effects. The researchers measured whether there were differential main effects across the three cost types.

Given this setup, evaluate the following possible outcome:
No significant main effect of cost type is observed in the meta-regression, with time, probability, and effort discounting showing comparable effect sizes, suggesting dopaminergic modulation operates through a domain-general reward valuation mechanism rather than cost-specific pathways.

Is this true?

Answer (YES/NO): NO